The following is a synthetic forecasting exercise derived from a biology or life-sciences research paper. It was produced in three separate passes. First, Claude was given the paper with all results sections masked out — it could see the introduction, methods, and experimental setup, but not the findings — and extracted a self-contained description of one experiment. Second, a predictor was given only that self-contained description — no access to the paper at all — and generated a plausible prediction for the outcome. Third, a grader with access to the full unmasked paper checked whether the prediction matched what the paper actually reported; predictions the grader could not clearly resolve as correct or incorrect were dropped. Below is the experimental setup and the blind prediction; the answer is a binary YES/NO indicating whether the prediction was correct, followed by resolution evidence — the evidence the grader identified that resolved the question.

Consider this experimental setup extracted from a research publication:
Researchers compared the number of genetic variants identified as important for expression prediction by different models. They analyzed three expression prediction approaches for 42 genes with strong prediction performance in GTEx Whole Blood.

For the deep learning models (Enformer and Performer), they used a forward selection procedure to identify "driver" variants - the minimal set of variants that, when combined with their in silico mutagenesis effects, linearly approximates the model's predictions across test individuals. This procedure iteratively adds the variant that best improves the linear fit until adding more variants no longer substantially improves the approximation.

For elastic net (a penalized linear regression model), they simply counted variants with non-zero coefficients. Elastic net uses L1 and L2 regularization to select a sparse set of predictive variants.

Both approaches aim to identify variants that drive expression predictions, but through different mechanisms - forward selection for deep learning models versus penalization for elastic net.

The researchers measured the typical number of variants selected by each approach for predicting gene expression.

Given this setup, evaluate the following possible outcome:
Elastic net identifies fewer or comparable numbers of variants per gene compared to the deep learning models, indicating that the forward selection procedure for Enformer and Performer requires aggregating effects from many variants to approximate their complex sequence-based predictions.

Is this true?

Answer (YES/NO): NO